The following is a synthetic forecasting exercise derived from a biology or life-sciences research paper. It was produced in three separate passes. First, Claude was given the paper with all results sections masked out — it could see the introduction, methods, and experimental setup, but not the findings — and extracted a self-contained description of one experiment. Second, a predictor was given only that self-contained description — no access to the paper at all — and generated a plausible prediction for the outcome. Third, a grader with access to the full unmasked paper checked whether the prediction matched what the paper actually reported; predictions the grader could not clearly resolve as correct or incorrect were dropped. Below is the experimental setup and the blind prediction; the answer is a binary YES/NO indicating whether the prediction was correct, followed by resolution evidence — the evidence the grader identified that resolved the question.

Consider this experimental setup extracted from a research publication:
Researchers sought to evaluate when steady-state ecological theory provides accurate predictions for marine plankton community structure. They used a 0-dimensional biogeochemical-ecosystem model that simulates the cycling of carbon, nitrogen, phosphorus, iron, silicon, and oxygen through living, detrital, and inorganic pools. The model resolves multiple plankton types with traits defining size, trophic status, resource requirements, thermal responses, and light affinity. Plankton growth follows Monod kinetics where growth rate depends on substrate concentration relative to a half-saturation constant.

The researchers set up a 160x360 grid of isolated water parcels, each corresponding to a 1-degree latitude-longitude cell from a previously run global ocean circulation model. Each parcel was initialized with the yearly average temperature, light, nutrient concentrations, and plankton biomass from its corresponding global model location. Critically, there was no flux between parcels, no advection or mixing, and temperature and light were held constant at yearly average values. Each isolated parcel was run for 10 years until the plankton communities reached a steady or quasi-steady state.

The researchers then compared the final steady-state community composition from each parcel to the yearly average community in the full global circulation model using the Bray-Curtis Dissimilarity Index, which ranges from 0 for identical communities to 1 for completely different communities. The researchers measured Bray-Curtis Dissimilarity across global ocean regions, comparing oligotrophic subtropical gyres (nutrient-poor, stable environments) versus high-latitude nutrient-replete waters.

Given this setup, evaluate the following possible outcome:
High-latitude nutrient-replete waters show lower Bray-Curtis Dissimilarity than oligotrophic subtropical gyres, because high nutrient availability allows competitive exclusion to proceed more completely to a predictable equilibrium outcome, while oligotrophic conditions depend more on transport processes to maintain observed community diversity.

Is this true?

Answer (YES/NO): NO